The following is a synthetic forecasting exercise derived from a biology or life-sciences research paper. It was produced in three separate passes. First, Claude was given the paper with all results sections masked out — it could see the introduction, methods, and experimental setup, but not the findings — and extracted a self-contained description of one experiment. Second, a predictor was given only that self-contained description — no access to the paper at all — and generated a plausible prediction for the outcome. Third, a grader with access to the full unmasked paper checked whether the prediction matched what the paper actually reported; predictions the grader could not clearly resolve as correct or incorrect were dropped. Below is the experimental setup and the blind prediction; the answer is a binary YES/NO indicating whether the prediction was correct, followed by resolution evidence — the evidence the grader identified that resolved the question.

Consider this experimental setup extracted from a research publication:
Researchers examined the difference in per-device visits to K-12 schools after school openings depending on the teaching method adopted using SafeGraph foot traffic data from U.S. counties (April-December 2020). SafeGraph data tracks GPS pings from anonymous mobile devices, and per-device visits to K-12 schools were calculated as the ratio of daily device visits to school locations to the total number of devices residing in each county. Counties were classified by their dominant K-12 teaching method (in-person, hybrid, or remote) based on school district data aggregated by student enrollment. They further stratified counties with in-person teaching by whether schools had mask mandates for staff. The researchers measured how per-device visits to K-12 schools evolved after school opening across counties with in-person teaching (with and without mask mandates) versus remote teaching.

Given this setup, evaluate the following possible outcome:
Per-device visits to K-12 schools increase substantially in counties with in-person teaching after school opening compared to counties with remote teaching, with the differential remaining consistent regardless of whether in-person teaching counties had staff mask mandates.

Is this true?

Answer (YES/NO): NO